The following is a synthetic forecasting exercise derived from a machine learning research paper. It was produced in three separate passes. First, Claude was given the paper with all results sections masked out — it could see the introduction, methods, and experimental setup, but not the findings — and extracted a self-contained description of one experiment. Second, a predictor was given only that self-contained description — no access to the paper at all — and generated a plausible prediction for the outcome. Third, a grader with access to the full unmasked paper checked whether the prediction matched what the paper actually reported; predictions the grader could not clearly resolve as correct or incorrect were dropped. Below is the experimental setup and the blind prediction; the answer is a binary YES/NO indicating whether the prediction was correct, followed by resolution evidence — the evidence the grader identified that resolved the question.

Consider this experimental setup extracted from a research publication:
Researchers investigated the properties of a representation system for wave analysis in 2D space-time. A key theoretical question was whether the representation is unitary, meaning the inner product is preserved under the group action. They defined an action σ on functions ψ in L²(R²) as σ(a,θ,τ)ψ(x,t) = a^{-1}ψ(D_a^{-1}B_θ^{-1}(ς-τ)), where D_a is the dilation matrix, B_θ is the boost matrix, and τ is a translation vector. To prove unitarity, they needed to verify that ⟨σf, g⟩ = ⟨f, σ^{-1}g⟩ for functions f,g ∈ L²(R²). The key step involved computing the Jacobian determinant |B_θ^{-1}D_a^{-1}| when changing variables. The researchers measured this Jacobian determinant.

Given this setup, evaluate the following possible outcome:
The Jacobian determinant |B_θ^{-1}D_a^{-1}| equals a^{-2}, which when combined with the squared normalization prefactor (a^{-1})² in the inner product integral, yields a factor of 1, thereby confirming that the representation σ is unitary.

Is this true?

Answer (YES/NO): NO